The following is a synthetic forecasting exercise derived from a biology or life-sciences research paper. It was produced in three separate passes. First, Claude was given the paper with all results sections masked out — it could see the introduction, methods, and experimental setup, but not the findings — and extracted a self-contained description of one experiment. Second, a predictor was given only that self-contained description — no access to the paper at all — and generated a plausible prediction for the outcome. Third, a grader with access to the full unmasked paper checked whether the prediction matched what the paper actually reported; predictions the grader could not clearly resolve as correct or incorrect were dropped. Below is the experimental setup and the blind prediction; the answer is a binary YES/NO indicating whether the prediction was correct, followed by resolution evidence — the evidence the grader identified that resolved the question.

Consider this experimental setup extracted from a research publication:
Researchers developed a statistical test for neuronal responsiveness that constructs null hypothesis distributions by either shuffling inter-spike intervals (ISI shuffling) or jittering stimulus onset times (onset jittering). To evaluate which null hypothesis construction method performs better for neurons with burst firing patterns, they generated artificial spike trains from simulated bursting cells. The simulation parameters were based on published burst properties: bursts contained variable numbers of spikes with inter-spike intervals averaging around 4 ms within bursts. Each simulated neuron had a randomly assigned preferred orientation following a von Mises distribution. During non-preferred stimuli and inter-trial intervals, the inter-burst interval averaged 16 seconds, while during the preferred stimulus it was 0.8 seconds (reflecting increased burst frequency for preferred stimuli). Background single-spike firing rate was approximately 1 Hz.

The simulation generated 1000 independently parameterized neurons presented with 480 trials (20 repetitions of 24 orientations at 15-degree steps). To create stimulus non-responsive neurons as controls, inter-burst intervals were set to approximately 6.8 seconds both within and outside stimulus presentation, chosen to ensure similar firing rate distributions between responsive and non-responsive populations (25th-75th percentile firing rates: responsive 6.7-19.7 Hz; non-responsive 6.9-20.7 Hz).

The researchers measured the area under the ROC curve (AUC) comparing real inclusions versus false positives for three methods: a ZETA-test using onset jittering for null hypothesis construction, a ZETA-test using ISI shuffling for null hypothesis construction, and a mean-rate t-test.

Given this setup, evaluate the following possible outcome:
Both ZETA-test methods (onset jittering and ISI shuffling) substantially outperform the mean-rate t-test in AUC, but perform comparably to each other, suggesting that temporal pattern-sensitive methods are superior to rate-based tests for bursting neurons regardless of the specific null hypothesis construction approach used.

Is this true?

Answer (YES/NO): NO